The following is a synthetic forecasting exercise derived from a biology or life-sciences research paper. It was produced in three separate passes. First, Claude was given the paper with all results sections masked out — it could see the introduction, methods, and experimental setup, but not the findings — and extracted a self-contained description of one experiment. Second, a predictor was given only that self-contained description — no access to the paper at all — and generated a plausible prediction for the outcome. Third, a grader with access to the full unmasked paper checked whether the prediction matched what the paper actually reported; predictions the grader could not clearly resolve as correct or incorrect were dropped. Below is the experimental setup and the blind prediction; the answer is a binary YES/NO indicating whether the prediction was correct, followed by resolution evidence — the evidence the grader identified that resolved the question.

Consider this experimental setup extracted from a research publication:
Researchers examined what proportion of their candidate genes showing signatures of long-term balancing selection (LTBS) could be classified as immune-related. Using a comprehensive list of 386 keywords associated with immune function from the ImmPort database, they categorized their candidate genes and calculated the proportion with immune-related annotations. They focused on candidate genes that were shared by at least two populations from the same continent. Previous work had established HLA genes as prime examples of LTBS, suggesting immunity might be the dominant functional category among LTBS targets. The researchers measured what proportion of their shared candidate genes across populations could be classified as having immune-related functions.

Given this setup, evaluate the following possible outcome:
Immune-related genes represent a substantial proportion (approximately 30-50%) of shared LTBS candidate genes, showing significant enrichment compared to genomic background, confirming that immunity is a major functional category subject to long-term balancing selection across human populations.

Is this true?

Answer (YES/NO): YES